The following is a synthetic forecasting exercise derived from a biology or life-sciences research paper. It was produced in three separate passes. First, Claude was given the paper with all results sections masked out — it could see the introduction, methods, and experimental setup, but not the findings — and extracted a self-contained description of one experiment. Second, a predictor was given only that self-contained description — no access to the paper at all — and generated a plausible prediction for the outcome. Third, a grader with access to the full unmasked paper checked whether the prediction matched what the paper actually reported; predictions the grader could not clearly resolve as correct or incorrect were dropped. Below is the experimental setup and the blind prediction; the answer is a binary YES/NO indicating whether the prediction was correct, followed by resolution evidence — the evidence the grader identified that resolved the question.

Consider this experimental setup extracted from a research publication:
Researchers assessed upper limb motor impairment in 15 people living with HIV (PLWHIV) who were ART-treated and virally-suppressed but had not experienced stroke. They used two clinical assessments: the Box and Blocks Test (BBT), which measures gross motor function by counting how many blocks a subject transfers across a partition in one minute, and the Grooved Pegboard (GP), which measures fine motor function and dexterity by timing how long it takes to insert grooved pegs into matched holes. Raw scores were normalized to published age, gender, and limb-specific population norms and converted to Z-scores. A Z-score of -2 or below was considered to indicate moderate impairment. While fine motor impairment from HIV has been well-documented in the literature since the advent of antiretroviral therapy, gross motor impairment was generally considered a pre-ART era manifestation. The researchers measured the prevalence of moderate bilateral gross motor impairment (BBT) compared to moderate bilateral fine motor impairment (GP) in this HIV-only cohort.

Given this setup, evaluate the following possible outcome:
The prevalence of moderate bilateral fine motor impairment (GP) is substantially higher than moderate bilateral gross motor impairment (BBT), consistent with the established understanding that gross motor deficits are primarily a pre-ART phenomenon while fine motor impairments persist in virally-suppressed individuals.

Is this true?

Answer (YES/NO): NO